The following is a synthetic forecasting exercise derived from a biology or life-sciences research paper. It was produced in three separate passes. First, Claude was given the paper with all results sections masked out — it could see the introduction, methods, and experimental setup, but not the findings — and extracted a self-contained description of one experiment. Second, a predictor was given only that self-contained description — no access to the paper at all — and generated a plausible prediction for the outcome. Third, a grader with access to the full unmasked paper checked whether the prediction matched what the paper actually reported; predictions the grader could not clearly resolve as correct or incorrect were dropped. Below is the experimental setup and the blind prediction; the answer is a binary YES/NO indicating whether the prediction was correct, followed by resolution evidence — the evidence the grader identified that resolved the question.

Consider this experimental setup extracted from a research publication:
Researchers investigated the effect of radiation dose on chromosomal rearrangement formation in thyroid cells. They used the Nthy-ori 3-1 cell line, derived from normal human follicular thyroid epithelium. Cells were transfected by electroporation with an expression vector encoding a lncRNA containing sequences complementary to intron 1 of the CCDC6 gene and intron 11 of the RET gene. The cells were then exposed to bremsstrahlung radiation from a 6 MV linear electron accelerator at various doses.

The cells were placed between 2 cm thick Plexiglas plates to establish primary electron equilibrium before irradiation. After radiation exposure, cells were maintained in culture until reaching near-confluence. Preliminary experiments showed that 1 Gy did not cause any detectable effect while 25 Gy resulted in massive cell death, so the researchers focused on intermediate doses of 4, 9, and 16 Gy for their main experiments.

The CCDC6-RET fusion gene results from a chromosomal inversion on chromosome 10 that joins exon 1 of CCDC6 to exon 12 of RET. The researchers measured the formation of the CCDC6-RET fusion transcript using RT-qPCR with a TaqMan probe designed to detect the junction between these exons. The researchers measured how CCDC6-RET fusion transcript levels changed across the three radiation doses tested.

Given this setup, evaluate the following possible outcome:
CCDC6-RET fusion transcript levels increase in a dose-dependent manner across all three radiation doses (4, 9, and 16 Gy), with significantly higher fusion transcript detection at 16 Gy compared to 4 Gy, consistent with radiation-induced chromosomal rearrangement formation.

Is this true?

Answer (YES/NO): NO